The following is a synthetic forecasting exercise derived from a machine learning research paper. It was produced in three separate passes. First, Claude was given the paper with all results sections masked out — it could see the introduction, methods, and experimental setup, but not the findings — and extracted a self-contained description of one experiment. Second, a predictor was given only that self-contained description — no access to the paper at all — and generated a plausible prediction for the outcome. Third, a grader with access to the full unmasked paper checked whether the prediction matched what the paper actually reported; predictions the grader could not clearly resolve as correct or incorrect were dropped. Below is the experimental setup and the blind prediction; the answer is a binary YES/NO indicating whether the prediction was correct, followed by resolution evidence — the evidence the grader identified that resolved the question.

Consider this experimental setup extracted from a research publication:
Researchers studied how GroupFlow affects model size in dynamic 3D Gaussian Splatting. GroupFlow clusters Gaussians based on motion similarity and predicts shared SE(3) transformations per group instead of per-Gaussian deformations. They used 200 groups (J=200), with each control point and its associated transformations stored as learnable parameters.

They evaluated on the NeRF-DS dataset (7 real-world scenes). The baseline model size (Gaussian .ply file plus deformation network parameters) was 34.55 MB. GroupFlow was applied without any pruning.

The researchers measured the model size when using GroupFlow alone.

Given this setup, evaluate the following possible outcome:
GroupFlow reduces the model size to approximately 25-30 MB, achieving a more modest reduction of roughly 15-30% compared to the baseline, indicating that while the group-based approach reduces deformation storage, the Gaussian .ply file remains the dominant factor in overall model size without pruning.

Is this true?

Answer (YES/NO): NO